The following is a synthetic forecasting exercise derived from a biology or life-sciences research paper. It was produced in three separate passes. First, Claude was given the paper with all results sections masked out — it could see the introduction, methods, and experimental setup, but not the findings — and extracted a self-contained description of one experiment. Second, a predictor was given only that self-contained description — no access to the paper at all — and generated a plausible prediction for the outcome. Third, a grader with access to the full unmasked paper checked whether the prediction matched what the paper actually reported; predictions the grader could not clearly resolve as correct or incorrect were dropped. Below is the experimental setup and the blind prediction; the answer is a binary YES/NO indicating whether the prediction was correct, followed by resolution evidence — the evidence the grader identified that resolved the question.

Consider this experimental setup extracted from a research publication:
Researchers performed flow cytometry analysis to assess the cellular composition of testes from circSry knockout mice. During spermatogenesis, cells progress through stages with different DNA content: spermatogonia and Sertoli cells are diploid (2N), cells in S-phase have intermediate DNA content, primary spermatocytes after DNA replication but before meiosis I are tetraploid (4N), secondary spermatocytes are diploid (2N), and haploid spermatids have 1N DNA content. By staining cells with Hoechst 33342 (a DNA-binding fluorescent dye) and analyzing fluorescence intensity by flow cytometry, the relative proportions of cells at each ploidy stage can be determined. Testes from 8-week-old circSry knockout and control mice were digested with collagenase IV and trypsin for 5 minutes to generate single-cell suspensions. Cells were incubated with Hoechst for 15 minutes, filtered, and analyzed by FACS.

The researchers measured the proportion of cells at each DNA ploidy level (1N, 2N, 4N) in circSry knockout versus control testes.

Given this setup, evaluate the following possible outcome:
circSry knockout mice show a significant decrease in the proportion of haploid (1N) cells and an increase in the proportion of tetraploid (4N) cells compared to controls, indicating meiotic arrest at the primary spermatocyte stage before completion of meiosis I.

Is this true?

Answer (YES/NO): NO